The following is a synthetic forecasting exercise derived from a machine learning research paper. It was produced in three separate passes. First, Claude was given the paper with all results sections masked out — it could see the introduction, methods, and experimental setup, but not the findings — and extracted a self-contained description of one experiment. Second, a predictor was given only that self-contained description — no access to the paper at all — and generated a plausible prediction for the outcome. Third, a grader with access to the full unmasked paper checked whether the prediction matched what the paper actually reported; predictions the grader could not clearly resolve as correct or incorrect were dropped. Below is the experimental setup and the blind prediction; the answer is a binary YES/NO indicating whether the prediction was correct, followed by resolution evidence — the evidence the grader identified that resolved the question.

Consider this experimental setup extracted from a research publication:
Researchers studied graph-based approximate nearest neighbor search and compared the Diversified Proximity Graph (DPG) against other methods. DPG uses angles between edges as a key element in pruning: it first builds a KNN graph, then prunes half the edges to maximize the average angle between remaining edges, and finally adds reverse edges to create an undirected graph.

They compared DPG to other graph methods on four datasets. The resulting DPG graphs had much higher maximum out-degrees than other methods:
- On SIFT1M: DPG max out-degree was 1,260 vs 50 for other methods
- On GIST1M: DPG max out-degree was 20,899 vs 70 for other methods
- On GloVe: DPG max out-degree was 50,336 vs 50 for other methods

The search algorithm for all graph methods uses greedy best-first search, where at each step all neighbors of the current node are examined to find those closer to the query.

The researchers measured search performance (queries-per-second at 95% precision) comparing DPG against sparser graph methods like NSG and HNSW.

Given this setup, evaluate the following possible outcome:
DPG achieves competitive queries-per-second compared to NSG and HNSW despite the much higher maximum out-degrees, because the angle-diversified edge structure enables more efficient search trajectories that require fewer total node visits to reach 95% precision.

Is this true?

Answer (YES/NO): NO